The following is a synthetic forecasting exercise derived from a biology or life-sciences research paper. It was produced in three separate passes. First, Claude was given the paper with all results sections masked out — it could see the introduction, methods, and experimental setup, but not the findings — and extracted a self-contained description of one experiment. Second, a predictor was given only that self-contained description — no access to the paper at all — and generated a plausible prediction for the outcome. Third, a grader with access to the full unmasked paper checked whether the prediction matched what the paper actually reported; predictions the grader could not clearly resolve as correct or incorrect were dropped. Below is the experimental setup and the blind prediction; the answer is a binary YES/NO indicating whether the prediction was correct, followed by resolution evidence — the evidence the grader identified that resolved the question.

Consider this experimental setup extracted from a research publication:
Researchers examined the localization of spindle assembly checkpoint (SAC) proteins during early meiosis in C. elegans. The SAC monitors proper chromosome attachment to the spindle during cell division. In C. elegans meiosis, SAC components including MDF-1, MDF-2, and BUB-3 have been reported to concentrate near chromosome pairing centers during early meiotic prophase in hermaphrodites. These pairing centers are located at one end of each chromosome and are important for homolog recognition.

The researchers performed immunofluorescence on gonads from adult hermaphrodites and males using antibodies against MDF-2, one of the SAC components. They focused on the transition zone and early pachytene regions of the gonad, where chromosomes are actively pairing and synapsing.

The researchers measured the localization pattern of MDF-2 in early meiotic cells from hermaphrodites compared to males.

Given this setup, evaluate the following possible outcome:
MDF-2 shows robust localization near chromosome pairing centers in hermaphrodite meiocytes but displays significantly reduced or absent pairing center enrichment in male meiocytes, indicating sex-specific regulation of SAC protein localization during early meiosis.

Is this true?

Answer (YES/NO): YES